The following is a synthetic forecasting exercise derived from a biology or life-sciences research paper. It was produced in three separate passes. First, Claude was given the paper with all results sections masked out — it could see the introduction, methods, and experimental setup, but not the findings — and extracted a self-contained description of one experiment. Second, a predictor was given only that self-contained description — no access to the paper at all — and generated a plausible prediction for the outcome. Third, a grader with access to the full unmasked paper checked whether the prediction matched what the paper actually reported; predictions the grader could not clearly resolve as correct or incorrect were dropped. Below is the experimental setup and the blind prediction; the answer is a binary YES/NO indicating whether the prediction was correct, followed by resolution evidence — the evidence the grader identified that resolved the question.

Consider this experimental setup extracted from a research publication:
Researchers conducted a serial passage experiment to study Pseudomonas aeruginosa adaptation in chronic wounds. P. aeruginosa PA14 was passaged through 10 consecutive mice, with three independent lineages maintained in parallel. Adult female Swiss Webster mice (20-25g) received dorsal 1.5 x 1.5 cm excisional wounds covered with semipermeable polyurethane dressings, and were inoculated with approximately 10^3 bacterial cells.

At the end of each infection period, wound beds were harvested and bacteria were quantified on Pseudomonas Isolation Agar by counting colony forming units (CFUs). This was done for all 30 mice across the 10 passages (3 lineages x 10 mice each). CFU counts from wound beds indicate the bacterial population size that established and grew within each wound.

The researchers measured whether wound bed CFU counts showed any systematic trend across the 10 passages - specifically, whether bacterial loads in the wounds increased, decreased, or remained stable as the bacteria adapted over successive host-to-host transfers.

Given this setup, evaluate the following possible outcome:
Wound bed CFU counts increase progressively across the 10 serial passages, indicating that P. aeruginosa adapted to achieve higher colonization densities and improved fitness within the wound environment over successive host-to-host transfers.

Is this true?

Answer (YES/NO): NO